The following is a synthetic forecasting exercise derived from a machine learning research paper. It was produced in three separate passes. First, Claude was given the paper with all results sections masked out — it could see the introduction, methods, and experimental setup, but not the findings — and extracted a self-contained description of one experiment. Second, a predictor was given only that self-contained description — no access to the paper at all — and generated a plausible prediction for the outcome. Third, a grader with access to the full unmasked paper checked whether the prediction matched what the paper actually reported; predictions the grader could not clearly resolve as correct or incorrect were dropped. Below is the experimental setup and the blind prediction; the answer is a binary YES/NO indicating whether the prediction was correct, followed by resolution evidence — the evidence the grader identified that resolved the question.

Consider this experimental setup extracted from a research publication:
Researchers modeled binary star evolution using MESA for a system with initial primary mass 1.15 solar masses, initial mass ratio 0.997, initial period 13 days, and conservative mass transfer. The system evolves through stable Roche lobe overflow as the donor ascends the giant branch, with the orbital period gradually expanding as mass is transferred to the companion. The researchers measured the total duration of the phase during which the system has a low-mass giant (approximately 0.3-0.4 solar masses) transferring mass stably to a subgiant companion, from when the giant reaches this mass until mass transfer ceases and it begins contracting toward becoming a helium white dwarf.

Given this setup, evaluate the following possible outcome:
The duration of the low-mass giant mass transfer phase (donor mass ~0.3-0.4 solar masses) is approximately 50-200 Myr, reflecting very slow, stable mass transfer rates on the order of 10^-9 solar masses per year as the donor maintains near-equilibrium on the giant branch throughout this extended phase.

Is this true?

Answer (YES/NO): NO